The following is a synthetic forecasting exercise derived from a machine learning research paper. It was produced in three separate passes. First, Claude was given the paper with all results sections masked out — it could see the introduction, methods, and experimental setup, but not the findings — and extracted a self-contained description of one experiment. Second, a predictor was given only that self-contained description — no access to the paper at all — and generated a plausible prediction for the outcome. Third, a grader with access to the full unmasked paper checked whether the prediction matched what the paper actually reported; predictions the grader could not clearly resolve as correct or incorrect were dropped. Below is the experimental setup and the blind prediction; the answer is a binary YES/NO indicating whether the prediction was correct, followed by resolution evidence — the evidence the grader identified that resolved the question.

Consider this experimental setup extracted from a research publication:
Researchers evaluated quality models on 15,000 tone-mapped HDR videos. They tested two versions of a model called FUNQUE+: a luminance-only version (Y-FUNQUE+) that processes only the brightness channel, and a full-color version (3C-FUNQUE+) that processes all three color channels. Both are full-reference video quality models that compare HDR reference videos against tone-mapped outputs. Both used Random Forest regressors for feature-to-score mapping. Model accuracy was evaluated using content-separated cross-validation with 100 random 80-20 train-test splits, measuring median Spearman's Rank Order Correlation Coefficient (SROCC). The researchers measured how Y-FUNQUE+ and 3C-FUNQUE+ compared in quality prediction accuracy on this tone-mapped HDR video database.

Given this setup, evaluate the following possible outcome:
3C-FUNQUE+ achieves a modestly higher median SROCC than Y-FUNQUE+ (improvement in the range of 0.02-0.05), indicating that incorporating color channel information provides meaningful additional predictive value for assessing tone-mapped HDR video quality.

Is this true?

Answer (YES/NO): NO